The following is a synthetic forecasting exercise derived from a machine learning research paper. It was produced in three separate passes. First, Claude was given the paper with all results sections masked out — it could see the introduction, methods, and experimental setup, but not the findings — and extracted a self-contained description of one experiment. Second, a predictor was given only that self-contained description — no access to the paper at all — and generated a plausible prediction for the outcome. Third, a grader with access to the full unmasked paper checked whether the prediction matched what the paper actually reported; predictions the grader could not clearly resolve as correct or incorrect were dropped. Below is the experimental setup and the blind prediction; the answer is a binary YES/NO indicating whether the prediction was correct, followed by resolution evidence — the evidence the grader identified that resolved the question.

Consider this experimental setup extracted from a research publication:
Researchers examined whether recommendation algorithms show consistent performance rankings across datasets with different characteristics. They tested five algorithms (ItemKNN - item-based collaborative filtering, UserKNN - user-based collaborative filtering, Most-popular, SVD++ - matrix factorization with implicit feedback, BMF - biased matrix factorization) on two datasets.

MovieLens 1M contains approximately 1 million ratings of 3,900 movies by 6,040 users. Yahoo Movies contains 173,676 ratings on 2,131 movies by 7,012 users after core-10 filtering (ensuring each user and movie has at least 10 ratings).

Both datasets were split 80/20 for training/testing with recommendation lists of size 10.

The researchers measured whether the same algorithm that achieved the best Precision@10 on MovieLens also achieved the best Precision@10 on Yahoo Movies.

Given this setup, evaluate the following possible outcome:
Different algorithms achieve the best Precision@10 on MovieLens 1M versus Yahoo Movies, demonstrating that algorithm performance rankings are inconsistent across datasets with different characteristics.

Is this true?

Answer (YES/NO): YES